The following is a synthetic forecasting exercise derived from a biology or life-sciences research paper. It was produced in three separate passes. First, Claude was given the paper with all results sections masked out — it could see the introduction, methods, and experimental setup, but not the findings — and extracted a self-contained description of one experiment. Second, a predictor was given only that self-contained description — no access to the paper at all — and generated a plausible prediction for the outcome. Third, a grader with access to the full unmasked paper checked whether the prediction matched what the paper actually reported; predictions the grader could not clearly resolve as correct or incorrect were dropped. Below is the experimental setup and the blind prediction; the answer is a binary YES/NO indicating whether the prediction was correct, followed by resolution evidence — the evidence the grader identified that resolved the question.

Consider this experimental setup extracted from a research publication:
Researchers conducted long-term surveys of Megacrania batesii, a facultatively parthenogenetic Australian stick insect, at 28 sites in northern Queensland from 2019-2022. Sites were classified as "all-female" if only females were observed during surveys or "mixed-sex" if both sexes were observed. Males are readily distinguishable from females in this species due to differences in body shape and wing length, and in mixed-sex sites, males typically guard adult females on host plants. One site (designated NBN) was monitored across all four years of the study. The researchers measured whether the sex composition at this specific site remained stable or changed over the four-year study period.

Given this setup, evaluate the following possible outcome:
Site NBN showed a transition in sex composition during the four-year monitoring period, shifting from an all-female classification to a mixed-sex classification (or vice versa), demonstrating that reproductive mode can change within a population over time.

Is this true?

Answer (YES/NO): YES